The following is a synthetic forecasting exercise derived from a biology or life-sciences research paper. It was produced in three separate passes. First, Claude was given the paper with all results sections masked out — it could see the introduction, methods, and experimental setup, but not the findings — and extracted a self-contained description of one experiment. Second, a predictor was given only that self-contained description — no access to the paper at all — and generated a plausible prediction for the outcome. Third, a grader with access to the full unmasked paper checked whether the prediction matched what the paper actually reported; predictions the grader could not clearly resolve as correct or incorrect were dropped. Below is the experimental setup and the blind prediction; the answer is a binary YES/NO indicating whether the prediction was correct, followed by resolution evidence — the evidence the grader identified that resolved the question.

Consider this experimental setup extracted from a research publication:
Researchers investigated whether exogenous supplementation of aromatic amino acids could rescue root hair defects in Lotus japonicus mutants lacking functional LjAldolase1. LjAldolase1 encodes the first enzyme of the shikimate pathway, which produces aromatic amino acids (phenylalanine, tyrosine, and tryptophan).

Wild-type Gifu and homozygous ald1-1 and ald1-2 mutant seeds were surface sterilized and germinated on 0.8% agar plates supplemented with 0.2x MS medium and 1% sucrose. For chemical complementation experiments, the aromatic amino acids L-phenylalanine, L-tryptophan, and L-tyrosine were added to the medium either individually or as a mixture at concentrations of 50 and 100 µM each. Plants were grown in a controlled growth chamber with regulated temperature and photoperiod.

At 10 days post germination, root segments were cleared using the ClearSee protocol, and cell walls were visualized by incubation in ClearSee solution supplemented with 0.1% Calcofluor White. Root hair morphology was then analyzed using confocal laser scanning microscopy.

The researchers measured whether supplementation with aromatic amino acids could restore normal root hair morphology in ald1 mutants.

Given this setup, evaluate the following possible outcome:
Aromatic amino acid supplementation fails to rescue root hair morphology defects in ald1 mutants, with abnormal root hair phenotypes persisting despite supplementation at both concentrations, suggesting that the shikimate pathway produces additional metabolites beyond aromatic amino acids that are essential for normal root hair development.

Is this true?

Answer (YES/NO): NO